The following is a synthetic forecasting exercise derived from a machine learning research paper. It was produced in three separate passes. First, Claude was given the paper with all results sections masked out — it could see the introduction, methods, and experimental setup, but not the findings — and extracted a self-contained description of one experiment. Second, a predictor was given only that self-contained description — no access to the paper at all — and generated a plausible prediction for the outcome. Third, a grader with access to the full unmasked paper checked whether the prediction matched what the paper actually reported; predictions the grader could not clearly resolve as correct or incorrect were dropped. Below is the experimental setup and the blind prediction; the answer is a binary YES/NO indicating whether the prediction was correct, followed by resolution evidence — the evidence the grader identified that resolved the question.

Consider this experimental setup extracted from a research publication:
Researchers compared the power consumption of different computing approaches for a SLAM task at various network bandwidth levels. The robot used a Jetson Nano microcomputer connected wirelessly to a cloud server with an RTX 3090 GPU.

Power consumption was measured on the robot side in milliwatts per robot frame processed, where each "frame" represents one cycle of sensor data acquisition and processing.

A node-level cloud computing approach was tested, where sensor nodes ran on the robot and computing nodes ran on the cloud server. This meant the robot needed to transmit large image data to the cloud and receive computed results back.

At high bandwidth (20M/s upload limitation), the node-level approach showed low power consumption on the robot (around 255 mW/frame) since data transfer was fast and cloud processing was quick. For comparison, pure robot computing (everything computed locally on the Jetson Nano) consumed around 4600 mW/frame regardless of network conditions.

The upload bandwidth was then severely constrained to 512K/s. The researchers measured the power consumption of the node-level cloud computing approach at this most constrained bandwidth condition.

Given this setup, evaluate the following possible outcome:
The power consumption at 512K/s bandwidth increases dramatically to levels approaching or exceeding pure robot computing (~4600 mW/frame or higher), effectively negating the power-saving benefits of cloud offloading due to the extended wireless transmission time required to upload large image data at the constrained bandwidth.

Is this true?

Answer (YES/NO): YES